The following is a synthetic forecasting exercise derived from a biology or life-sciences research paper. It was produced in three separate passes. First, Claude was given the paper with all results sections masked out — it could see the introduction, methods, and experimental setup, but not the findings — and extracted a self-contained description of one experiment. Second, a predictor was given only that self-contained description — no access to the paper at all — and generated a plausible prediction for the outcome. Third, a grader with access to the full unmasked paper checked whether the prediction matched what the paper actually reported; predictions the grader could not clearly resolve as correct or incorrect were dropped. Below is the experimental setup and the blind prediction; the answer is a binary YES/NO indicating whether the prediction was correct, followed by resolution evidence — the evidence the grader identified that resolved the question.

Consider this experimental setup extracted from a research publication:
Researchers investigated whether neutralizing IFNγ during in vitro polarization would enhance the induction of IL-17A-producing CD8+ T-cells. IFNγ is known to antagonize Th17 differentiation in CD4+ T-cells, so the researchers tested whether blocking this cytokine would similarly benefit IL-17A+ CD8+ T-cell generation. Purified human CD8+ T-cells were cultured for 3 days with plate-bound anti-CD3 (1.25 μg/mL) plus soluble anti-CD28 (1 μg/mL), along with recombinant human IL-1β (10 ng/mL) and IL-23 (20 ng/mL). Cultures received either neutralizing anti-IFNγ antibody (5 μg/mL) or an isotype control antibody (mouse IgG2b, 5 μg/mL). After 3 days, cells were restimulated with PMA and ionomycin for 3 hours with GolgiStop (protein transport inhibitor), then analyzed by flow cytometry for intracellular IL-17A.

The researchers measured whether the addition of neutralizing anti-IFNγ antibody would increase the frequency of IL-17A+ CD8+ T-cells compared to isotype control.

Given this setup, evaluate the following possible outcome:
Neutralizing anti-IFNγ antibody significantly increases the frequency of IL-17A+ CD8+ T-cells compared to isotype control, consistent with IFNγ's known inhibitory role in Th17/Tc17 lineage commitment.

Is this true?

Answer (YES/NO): NO